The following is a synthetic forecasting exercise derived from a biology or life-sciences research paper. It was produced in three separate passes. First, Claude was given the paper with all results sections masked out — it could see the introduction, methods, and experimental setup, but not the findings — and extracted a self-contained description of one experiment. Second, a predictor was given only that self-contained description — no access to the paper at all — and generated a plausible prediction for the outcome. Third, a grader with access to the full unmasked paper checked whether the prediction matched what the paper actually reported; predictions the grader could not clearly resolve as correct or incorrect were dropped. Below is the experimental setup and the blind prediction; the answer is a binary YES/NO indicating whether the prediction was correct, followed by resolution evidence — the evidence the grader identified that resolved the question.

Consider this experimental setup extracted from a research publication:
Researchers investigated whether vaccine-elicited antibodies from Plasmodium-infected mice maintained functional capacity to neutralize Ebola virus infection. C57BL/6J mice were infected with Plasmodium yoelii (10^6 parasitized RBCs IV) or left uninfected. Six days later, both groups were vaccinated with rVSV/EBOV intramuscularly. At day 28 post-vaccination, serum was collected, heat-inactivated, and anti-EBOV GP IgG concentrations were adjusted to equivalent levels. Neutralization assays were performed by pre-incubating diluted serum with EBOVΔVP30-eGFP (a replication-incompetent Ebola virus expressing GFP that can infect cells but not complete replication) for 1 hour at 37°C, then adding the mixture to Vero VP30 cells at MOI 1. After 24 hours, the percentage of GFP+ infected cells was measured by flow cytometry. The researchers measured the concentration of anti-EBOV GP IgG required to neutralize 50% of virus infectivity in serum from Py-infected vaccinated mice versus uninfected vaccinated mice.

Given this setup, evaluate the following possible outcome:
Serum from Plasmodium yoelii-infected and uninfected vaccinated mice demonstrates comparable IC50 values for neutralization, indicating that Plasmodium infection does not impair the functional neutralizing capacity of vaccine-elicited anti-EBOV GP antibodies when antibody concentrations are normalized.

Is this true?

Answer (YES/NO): YES